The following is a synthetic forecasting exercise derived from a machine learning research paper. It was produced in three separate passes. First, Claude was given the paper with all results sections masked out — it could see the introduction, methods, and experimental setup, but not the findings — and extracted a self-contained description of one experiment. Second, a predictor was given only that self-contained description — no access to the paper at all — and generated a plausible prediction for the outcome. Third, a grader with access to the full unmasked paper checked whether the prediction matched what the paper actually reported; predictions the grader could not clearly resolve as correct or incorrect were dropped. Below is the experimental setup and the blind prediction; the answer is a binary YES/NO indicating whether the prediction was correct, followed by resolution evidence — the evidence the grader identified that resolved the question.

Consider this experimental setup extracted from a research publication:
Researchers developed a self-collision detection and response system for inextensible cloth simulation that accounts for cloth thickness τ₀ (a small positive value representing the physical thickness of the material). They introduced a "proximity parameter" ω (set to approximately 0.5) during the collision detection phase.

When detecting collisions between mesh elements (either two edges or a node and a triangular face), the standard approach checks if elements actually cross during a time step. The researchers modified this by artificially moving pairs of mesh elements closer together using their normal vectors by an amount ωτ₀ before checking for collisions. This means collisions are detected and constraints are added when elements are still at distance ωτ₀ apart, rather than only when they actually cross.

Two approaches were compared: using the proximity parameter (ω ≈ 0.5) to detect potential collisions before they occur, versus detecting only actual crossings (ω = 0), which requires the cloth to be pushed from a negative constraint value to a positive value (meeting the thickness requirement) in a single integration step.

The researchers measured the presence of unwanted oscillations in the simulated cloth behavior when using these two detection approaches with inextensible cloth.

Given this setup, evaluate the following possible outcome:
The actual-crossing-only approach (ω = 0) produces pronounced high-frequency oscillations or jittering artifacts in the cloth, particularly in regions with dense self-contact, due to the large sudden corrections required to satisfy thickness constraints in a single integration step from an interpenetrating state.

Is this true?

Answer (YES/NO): NO